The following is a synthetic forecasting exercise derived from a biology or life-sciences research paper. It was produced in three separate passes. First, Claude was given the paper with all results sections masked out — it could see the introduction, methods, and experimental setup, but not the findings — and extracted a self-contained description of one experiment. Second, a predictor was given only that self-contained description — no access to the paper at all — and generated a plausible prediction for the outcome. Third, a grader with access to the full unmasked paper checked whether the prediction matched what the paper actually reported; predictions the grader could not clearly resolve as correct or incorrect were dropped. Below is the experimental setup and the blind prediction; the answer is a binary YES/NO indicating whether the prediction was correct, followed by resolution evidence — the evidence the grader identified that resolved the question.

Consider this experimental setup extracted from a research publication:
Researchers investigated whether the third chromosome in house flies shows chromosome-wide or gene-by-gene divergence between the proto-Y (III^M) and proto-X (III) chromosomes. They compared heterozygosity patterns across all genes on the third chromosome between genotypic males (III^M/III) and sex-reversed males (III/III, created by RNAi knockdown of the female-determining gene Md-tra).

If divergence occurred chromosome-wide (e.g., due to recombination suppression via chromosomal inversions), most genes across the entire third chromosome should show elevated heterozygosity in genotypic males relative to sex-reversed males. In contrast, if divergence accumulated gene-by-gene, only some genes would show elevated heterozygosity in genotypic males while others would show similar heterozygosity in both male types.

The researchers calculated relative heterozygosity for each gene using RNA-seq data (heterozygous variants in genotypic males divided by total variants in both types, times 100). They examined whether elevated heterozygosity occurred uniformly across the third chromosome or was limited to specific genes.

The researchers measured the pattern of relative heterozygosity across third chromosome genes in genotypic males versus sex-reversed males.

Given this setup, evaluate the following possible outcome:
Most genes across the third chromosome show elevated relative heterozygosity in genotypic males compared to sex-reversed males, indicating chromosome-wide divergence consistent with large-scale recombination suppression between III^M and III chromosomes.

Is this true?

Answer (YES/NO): NO